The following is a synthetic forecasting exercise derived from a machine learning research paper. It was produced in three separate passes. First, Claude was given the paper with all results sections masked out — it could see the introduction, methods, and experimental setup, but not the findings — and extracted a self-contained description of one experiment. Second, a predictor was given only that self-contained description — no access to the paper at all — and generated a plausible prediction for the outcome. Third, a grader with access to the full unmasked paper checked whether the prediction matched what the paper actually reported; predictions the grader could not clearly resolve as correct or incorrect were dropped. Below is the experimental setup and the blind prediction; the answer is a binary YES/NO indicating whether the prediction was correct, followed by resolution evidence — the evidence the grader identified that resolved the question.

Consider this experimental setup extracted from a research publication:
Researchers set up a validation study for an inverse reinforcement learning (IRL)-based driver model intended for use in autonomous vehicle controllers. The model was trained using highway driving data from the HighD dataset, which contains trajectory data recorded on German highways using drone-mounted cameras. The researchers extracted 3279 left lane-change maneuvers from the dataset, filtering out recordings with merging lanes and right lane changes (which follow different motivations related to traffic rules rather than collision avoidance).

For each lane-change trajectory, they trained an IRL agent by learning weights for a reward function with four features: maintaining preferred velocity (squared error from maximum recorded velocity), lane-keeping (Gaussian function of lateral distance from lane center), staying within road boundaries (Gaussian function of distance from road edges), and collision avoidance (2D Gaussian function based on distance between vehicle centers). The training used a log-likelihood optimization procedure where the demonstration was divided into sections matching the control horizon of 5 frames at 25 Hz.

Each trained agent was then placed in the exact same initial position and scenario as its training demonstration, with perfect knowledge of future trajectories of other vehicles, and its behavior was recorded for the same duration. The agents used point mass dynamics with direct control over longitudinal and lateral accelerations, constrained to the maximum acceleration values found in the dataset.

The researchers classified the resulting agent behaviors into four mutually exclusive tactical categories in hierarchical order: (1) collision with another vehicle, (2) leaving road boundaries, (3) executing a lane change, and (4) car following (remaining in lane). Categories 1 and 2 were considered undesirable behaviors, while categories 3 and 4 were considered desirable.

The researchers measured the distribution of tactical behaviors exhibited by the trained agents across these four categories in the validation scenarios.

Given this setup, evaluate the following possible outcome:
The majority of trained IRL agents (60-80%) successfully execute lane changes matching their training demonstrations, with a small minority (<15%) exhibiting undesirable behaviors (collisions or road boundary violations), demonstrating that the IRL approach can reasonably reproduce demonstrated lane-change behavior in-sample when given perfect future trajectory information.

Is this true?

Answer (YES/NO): NO